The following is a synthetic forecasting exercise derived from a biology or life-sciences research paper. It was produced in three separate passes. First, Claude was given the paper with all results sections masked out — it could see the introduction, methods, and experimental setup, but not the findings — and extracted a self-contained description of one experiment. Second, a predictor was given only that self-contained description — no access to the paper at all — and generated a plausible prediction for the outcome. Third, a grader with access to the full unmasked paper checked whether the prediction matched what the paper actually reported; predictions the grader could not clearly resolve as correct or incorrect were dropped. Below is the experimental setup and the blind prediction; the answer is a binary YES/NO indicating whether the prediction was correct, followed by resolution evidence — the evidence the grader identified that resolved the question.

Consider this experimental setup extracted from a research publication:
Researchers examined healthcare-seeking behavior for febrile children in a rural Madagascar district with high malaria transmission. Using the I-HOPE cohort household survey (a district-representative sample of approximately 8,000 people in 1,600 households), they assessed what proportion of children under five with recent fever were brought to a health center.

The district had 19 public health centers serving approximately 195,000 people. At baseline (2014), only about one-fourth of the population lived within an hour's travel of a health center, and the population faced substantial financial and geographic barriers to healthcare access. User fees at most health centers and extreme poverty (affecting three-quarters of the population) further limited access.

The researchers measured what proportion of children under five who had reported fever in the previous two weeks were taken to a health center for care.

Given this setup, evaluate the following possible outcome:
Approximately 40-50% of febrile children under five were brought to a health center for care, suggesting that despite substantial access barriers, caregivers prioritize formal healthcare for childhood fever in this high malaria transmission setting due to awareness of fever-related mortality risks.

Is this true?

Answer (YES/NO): YES